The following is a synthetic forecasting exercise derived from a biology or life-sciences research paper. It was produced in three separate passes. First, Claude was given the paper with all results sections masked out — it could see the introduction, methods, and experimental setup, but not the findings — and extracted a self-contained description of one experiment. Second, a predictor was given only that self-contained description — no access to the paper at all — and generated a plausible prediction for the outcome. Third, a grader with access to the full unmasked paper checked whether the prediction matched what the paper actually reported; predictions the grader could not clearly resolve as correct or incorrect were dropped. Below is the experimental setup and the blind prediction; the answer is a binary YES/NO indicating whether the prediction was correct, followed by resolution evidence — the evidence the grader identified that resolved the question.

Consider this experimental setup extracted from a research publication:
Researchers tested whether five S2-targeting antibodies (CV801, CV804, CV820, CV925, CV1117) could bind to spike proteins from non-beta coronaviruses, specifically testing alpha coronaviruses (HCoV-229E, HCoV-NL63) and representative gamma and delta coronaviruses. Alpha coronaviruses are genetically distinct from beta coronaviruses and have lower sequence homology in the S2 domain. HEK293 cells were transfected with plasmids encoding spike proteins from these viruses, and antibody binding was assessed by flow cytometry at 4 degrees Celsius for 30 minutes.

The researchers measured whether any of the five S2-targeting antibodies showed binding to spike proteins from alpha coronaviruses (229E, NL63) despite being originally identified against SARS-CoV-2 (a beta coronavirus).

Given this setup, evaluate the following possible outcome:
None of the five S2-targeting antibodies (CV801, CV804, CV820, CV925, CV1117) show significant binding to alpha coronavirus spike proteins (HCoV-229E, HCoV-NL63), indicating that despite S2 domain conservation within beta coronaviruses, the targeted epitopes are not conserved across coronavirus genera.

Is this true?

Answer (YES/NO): NO